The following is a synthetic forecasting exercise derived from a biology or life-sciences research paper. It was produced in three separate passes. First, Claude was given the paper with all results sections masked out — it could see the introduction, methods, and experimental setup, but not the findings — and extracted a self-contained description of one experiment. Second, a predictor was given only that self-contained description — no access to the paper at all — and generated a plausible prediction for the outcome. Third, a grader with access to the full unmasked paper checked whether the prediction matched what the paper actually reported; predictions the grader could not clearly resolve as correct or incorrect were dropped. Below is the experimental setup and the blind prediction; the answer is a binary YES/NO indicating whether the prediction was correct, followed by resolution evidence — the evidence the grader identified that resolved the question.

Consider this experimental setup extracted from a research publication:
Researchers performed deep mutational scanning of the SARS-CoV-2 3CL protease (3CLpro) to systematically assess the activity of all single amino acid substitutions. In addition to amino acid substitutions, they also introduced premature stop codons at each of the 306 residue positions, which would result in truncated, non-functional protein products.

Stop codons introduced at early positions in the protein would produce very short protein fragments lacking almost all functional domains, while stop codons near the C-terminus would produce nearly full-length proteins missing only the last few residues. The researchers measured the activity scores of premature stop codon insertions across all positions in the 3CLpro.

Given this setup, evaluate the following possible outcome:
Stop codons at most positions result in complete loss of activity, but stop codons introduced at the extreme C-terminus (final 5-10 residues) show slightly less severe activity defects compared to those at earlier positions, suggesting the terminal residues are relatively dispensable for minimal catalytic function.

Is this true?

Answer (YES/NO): NO